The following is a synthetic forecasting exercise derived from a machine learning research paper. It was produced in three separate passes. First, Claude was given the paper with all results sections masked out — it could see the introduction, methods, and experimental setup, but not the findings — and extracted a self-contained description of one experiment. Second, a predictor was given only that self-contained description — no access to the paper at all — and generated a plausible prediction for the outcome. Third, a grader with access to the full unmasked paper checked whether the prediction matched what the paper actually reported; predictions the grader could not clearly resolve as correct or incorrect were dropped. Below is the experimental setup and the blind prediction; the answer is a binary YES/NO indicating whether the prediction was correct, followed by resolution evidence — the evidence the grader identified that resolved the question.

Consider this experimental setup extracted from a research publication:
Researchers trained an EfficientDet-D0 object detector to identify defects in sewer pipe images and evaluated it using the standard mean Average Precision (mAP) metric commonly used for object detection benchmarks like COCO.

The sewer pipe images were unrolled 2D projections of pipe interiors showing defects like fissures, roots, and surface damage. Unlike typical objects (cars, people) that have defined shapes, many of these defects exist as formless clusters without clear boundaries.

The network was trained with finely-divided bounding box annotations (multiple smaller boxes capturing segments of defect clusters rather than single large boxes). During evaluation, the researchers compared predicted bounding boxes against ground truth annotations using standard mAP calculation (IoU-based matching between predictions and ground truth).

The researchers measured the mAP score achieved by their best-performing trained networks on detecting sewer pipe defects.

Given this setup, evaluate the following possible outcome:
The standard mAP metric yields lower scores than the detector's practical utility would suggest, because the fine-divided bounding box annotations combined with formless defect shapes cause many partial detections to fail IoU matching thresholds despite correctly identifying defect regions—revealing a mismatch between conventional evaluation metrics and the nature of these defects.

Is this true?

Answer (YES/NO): YES